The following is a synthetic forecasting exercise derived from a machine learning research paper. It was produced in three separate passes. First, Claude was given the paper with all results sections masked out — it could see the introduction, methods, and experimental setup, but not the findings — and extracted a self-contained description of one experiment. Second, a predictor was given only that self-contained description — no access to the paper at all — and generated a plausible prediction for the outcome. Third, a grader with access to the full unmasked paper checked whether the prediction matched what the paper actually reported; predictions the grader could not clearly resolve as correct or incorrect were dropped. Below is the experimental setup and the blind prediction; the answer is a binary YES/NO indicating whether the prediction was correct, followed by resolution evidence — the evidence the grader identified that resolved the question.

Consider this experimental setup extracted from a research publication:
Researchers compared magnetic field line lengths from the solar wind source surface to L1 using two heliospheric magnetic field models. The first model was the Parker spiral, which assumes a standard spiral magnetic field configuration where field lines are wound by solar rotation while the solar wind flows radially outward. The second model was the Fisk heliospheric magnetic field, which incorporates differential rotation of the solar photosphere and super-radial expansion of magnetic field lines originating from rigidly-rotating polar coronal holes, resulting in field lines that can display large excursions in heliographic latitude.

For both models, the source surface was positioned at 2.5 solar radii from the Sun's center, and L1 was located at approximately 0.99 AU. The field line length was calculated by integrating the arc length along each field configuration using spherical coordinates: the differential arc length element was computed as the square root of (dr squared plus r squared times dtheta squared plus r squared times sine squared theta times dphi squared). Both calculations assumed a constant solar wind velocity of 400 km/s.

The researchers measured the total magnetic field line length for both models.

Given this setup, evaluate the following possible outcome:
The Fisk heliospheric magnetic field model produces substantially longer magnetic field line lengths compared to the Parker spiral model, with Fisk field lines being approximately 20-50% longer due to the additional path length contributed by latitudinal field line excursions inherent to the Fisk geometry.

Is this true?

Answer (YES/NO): NO